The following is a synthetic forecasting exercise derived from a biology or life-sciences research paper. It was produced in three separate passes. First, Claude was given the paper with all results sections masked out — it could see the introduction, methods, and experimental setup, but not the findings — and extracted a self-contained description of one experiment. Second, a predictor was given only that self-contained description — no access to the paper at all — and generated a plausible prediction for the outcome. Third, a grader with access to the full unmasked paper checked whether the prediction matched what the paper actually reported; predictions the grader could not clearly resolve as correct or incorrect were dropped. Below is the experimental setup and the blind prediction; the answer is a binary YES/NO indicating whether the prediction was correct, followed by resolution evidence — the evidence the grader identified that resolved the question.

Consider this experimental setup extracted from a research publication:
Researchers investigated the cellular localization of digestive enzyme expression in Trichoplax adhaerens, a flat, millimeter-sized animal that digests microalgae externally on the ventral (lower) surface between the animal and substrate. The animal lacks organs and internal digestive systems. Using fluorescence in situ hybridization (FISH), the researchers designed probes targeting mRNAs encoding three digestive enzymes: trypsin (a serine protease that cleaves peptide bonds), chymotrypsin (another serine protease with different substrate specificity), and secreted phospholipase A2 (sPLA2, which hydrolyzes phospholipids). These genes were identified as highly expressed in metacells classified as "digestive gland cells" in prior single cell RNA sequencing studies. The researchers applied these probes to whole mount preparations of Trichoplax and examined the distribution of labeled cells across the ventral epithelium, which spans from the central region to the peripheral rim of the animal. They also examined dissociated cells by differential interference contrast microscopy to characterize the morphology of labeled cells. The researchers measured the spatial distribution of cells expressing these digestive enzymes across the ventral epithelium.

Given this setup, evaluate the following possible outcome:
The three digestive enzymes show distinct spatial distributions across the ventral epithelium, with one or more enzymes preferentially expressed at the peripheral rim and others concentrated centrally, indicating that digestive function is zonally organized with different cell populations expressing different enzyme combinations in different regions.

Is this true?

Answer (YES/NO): NO